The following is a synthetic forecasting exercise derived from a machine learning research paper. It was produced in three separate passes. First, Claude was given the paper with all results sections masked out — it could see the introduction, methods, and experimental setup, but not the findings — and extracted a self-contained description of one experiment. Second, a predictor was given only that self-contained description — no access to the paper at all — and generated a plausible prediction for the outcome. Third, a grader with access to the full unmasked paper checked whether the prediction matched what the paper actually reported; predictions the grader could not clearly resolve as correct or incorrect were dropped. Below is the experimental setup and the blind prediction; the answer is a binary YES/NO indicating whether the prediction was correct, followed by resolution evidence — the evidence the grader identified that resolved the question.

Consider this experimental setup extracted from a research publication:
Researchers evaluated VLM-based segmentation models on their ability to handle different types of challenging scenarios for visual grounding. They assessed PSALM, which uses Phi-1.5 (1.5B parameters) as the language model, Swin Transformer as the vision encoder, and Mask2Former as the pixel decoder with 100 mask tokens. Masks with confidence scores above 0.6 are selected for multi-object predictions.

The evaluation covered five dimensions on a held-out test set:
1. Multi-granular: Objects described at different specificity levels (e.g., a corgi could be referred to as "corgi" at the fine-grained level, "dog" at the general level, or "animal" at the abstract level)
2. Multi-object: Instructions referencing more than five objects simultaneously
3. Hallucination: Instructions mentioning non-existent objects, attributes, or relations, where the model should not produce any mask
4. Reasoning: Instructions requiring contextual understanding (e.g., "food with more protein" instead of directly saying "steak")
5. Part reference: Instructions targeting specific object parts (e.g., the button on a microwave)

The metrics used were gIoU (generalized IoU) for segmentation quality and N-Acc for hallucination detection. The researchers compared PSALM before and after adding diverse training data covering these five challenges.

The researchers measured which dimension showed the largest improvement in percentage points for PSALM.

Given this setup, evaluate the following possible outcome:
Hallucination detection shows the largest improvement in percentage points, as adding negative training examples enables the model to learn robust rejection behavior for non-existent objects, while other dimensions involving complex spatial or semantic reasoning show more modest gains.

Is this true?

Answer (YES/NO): NO